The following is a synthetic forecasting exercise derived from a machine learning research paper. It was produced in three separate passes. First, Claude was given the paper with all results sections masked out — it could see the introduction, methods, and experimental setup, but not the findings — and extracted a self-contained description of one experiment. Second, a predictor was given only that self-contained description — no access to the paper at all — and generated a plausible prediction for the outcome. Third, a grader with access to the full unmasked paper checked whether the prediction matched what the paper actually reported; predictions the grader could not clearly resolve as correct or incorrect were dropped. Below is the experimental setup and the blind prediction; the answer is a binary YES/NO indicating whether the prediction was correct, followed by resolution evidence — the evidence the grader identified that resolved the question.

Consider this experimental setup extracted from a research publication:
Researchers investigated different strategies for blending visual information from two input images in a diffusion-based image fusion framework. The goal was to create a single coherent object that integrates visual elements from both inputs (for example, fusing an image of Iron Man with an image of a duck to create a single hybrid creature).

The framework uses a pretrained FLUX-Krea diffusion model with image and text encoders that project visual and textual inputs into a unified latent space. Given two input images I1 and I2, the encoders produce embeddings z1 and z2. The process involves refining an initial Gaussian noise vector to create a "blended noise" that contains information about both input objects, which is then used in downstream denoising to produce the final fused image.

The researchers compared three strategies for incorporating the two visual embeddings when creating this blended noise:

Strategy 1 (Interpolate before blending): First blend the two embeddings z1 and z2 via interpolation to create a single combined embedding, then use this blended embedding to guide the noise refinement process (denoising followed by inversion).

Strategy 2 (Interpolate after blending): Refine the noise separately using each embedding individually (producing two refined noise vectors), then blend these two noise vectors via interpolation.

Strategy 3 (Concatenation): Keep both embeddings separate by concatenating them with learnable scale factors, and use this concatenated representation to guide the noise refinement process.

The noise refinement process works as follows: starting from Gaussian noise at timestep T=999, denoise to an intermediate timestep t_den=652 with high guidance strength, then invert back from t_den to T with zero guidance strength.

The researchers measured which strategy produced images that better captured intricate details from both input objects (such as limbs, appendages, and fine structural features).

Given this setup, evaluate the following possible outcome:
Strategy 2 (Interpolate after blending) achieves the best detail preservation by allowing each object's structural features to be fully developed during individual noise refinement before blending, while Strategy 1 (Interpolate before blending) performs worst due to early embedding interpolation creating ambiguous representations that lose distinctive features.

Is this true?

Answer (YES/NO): NO